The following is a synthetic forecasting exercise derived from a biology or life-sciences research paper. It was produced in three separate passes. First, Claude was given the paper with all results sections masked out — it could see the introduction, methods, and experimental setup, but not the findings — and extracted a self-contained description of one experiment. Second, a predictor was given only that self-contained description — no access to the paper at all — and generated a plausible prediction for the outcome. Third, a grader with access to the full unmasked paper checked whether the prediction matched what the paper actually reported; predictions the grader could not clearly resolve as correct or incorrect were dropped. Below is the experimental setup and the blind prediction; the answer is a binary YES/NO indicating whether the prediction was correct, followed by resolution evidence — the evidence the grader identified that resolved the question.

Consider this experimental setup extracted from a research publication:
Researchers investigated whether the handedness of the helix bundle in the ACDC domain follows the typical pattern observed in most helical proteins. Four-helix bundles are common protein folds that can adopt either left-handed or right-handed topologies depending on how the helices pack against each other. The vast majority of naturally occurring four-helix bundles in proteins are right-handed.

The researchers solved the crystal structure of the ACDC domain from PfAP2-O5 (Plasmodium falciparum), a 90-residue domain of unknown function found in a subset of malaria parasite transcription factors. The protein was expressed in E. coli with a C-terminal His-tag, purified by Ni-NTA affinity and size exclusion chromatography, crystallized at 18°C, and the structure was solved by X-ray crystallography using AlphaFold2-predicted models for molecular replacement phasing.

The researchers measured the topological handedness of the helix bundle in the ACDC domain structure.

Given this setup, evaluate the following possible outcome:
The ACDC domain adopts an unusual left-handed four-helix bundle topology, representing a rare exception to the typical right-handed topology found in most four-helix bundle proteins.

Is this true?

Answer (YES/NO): YES